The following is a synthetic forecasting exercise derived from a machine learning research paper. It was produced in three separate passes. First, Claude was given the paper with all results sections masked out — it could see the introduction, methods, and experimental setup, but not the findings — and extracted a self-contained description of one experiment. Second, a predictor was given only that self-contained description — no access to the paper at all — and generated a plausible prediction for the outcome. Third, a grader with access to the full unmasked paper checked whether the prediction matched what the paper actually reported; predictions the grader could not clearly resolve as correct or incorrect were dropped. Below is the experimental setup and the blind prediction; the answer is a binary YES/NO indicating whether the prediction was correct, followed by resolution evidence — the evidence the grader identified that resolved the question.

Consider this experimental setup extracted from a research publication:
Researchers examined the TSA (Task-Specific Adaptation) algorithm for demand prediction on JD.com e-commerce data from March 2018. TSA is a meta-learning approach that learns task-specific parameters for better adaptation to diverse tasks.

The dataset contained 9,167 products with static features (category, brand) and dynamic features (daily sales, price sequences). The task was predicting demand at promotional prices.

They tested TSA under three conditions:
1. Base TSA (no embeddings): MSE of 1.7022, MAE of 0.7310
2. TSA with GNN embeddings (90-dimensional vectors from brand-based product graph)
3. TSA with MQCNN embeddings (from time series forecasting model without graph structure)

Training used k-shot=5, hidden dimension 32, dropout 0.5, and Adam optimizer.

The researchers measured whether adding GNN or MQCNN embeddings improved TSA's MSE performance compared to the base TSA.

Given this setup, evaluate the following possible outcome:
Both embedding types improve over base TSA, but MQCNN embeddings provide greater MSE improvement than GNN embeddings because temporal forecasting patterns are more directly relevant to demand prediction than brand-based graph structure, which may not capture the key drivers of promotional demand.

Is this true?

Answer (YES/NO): YES